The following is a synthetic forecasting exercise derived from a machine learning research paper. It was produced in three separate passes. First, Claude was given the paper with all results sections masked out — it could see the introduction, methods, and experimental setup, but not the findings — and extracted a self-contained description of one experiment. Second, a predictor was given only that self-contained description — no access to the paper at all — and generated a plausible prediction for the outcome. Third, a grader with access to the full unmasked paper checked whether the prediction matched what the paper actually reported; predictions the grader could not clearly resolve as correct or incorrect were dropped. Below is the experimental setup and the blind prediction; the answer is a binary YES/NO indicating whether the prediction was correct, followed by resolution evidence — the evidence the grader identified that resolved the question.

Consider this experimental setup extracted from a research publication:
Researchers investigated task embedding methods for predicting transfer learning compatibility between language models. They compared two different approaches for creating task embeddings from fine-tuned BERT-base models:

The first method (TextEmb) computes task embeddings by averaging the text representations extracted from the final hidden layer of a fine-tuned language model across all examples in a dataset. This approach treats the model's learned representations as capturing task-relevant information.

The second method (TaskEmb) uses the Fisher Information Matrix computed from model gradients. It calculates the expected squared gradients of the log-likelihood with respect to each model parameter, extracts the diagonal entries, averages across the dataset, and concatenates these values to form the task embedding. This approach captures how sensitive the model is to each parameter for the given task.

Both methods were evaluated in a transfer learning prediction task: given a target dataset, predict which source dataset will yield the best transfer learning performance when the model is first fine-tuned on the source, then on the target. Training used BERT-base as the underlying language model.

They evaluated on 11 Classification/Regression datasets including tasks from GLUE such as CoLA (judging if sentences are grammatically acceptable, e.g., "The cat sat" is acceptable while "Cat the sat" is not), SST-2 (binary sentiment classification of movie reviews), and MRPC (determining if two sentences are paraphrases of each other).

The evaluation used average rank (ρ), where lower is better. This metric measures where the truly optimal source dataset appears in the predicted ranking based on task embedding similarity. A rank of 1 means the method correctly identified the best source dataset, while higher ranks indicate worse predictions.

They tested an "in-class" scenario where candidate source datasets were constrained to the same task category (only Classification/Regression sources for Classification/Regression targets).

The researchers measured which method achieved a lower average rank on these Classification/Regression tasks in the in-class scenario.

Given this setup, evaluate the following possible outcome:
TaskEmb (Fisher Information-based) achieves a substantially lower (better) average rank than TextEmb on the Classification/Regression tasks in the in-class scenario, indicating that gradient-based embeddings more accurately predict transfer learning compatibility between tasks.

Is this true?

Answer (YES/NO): YES